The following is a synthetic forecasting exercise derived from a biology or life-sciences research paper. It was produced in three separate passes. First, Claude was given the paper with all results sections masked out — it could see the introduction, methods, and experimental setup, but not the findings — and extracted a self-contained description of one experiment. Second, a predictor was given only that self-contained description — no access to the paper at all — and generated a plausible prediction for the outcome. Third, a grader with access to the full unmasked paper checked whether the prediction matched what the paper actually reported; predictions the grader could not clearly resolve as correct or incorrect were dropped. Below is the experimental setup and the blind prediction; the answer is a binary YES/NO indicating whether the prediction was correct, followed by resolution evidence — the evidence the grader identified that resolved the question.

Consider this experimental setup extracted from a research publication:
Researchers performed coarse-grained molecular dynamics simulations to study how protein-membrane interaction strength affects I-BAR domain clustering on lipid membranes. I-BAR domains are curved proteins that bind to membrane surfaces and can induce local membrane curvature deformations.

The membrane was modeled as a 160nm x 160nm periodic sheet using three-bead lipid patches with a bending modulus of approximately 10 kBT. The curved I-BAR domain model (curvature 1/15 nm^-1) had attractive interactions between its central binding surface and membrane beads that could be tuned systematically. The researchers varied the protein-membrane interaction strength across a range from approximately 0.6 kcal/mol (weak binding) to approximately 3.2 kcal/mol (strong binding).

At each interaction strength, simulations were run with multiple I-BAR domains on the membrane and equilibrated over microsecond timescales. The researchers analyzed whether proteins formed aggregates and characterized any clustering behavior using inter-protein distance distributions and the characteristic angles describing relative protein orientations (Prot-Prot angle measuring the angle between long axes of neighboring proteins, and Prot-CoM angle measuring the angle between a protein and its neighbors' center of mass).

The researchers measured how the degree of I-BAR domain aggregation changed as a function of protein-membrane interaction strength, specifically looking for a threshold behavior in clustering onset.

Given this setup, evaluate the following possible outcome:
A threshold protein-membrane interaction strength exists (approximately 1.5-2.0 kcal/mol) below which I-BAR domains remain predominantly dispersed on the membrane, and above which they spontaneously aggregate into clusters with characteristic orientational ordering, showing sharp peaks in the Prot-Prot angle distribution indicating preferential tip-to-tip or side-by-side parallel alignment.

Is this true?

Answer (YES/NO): NO